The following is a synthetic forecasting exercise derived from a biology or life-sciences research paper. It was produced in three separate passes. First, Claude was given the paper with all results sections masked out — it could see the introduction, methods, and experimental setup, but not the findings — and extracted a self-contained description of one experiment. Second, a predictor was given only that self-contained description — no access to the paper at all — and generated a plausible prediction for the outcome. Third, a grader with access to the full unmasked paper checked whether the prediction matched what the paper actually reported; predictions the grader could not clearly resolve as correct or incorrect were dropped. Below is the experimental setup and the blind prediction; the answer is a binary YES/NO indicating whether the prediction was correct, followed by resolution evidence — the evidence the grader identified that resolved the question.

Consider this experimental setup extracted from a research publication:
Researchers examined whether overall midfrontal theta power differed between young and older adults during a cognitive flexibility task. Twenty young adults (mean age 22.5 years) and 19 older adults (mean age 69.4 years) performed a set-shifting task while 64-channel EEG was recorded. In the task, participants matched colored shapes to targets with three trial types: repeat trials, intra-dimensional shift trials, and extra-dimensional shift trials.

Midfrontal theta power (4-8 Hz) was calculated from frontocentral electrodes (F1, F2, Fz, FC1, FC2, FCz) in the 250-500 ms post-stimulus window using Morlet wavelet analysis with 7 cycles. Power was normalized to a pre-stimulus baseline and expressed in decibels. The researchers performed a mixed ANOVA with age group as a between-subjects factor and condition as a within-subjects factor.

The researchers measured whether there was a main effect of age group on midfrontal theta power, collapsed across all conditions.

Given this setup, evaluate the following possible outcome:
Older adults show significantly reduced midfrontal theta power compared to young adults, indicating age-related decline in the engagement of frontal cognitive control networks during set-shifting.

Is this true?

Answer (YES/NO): YES